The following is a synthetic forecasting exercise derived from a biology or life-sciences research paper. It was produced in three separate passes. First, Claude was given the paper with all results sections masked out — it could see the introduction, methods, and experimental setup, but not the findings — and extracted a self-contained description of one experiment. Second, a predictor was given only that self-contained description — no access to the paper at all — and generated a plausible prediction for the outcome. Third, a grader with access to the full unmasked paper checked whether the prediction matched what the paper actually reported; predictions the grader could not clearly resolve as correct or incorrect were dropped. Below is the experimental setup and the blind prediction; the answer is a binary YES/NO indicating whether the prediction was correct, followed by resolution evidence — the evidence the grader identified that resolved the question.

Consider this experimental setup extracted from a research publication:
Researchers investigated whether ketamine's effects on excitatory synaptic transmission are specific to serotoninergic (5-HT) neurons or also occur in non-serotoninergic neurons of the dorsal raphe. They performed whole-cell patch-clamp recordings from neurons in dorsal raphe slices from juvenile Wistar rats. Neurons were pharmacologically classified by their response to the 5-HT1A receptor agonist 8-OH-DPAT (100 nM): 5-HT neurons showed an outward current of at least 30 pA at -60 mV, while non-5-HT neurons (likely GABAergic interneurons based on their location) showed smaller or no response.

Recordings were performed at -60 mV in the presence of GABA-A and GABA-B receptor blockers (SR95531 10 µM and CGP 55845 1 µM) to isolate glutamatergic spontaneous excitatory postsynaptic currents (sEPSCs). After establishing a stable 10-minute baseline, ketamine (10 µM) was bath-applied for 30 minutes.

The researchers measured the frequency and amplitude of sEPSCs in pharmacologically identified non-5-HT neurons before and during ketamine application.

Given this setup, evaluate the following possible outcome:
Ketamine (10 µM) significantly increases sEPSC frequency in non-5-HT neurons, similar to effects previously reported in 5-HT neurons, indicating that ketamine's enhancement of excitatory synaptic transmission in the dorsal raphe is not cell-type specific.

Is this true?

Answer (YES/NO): NO